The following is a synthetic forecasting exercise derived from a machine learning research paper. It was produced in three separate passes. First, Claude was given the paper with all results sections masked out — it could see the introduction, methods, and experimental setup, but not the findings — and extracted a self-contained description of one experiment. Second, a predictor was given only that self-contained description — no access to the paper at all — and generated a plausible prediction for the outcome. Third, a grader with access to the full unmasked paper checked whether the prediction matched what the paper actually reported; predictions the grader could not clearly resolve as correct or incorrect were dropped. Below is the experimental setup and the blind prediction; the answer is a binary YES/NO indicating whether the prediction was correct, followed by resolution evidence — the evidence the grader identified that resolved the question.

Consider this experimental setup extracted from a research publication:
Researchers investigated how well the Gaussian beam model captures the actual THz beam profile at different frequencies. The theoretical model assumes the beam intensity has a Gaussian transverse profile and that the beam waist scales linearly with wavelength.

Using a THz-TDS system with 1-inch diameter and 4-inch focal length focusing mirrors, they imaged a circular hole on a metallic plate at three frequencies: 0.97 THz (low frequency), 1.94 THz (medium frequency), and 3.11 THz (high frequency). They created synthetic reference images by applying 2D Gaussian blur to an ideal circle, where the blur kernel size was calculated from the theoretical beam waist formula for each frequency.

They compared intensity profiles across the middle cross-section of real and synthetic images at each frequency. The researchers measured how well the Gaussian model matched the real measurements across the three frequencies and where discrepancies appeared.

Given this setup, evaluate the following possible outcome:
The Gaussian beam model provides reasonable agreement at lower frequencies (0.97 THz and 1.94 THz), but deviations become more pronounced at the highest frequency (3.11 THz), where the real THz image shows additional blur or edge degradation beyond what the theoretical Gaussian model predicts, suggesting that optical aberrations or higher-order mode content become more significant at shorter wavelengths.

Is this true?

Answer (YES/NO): NO